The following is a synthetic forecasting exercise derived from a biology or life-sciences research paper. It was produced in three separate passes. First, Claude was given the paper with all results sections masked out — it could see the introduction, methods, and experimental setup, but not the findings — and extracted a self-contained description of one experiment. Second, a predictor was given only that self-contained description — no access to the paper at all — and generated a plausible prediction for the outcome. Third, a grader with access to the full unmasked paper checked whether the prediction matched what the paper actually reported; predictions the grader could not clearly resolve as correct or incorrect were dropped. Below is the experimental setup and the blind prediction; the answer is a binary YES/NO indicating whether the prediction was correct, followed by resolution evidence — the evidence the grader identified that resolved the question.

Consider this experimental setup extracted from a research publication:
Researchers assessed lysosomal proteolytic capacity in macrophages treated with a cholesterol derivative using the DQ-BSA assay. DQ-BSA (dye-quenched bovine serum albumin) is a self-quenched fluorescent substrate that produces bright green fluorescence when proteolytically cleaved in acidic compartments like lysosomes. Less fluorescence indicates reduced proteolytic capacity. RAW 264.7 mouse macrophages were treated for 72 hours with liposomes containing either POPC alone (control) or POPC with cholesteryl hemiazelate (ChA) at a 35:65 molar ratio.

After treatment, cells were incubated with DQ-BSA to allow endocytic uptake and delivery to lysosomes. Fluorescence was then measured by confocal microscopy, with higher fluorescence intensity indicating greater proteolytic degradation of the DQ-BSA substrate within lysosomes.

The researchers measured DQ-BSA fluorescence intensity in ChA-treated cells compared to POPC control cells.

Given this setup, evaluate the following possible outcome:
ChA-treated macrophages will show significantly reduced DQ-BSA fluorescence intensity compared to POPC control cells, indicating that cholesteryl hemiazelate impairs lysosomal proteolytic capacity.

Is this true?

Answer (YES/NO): YES